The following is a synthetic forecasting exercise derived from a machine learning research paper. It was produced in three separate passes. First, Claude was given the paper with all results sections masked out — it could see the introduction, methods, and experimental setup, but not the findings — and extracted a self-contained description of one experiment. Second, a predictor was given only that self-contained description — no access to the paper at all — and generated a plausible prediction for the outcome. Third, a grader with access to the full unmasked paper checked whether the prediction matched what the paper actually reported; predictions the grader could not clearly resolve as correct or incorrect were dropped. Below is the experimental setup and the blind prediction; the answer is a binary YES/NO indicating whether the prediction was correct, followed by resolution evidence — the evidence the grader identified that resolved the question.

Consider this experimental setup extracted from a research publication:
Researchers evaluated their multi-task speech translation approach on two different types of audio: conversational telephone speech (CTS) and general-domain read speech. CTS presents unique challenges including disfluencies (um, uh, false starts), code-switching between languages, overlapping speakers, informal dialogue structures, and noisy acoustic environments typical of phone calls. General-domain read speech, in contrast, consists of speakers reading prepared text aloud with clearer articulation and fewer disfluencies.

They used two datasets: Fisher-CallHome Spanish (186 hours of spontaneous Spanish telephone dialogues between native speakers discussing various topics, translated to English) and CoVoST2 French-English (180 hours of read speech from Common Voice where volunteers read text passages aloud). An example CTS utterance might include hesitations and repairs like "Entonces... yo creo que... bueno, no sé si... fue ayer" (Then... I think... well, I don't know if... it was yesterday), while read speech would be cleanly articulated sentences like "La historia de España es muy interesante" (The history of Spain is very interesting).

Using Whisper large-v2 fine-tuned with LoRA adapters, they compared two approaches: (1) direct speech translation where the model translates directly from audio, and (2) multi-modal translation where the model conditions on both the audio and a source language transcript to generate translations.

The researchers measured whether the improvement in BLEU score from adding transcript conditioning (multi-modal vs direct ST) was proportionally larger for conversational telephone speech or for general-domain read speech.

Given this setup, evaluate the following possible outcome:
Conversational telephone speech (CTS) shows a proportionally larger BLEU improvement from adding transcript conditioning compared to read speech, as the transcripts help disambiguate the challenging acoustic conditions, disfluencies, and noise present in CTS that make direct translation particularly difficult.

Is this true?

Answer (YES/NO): NO